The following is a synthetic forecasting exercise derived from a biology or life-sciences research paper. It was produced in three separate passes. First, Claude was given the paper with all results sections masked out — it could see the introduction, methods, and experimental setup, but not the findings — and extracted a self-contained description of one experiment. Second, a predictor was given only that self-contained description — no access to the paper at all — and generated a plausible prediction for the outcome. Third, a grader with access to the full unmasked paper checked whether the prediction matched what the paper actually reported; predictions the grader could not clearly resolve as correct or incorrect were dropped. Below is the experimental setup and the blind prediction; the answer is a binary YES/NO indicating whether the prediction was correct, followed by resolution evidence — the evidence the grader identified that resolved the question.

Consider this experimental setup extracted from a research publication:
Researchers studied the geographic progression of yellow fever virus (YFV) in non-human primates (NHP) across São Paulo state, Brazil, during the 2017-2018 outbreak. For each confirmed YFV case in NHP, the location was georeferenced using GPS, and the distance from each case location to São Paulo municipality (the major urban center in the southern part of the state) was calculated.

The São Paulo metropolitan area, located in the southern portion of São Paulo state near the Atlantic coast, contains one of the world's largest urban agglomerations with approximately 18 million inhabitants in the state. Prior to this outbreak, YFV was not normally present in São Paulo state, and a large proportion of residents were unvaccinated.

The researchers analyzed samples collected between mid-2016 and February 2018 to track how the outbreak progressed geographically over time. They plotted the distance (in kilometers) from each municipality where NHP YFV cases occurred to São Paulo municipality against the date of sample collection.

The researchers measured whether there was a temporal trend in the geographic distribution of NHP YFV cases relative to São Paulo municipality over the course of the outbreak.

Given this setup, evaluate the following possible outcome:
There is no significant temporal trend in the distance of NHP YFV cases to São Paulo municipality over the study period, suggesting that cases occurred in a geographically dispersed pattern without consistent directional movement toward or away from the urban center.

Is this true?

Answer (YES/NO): NO